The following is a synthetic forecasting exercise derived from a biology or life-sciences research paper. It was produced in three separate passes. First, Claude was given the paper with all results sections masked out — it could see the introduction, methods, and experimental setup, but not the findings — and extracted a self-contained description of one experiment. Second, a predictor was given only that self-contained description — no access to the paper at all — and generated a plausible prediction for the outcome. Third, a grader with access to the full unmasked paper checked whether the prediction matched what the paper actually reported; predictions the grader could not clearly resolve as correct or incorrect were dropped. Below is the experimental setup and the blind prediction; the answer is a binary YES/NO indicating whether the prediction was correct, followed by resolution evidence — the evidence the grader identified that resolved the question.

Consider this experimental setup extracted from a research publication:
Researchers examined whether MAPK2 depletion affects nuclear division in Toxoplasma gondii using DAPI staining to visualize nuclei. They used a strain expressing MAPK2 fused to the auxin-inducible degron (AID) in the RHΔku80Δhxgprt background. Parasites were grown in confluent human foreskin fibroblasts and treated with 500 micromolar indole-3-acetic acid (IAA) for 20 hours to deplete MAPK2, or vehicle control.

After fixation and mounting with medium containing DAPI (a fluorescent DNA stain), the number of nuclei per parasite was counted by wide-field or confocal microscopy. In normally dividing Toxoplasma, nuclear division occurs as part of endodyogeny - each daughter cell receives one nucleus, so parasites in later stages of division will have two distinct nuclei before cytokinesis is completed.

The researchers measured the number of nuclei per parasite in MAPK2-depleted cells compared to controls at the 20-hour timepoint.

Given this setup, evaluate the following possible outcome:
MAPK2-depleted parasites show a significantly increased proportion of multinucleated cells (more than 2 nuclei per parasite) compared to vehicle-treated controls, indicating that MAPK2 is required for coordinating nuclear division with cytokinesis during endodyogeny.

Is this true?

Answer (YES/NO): NO